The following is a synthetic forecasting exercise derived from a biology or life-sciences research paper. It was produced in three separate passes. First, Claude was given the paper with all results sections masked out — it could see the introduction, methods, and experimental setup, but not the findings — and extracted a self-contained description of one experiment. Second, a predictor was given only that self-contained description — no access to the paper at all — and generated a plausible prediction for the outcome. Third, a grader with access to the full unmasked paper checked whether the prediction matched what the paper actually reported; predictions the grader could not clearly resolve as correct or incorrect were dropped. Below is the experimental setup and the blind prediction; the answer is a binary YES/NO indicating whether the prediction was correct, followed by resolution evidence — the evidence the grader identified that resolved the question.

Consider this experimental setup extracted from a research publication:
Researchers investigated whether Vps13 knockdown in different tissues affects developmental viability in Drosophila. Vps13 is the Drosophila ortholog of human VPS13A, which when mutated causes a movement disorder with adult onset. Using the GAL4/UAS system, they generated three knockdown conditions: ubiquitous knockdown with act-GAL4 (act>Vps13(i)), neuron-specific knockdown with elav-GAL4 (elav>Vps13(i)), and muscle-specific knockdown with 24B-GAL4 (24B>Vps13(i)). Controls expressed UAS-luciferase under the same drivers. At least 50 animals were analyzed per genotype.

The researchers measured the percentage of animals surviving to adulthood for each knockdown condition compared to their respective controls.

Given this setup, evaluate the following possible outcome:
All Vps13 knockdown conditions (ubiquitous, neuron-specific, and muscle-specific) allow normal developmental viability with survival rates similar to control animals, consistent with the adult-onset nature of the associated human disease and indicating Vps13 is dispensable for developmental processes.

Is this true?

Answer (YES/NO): YES